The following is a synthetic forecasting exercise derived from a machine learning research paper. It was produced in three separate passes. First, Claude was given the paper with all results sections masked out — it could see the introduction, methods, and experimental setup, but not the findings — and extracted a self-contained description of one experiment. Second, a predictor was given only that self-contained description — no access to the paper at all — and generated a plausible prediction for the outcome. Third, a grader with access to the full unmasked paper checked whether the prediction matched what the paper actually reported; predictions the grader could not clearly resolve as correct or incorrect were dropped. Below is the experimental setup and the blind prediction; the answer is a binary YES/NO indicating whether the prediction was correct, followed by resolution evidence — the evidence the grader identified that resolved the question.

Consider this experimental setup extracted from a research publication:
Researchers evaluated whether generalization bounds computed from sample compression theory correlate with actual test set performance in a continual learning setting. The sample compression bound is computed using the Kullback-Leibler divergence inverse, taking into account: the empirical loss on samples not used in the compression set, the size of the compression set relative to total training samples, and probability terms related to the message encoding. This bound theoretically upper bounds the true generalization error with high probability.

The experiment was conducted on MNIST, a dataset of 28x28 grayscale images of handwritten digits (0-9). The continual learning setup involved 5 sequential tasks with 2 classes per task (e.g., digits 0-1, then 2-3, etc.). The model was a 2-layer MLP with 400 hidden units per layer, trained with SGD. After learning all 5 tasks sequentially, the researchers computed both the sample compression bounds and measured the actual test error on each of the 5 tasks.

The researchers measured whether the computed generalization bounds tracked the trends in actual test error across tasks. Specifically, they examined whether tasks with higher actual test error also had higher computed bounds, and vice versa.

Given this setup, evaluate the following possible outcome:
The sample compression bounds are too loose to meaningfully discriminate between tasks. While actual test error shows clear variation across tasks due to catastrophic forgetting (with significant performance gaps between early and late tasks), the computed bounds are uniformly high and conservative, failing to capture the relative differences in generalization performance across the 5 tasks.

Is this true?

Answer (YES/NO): NO